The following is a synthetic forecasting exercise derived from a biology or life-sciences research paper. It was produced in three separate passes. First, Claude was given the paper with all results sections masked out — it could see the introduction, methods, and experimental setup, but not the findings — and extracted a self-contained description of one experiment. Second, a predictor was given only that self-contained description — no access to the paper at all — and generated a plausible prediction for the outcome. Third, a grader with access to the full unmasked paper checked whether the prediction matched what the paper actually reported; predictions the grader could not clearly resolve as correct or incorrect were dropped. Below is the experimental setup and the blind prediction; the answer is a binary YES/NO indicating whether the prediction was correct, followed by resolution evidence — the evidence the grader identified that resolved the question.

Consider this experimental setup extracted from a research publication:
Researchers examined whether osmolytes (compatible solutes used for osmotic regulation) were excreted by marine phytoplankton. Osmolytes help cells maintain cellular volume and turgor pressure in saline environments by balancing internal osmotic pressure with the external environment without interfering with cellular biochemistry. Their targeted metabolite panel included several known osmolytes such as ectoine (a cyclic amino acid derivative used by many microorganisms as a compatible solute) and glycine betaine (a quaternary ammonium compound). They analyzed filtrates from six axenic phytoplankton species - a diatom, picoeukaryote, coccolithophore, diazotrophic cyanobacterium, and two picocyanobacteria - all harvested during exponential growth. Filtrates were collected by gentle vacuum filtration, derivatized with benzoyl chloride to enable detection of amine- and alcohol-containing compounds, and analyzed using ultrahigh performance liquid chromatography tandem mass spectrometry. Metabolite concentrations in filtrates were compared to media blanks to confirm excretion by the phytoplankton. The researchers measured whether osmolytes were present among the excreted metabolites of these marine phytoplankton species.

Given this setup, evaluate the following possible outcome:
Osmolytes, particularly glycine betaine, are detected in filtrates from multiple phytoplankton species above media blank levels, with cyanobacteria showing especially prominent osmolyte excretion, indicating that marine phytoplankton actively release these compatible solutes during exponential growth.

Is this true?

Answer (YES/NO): NO